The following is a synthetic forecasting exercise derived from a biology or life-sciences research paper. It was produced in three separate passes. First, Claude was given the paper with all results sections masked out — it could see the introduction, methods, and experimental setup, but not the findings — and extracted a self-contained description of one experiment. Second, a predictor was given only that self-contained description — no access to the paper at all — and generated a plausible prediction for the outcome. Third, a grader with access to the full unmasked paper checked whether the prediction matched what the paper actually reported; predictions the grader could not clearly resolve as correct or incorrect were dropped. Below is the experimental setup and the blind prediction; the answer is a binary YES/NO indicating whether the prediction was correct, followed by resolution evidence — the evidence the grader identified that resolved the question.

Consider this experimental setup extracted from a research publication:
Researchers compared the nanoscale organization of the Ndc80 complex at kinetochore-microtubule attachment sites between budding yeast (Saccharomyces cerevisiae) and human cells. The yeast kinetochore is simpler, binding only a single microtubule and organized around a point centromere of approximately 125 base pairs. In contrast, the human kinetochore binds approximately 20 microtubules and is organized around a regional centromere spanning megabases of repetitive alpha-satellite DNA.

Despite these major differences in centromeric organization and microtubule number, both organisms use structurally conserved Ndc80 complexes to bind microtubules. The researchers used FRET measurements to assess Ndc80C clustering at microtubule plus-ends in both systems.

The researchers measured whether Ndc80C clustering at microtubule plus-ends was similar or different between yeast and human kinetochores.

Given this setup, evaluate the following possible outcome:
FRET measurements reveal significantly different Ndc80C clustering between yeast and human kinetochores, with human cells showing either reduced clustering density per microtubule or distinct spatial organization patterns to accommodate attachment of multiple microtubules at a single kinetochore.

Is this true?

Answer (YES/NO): NO